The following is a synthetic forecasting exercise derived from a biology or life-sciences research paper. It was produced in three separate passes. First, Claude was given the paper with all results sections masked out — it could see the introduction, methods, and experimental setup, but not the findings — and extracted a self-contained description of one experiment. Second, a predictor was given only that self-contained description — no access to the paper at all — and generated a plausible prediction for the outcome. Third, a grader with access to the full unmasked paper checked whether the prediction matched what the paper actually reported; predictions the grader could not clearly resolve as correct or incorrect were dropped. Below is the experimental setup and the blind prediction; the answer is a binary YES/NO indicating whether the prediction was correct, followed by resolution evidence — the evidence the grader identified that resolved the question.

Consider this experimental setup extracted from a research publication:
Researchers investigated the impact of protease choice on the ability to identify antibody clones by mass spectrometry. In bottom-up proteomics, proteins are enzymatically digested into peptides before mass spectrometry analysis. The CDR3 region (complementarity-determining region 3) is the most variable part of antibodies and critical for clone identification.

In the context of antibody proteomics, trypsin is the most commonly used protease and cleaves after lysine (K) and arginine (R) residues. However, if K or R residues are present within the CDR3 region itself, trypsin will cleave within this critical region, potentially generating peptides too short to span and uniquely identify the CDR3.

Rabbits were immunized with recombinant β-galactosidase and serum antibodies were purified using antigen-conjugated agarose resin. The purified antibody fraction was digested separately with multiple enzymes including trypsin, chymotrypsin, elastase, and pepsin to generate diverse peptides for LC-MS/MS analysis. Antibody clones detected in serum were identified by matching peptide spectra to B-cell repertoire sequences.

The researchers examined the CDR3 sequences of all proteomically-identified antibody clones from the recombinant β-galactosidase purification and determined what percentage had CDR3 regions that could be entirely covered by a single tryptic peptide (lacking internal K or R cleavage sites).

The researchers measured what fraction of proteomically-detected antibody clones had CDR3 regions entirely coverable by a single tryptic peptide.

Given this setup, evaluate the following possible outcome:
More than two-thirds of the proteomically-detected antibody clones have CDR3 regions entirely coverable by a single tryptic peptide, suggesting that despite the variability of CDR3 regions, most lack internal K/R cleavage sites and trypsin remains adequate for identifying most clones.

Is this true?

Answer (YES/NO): NO